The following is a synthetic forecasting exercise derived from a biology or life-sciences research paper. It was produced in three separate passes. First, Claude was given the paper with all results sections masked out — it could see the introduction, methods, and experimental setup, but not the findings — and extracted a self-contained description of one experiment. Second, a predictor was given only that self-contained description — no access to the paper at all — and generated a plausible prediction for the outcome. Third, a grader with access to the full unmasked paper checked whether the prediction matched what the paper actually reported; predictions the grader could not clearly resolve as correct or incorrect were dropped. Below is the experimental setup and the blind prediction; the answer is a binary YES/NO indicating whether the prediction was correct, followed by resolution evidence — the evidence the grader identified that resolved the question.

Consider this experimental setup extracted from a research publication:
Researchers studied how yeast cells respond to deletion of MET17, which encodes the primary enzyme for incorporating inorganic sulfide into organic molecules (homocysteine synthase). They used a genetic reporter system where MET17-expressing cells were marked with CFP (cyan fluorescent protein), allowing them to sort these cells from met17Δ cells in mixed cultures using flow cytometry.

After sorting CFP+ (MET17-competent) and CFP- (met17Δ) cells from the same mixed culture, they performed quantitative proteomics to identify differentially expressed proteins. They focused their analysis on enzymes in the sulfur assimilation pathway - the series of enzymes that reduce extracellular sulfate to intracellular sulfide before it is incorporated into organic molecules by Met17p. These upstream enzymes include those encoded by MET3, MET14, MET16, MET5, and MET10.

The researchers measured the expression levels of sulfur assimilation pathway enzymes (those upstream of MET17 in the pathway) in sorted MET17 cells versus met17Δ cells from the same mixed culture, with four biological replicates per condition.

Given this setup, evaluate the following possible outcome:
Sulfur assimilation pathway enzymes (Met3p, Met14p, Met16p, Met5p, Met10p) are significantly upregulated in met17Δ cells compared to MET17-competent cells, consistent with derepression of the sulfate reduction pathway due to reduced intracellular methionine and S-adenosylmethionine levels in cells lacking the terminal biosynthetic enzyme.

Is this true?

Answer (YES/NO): YES